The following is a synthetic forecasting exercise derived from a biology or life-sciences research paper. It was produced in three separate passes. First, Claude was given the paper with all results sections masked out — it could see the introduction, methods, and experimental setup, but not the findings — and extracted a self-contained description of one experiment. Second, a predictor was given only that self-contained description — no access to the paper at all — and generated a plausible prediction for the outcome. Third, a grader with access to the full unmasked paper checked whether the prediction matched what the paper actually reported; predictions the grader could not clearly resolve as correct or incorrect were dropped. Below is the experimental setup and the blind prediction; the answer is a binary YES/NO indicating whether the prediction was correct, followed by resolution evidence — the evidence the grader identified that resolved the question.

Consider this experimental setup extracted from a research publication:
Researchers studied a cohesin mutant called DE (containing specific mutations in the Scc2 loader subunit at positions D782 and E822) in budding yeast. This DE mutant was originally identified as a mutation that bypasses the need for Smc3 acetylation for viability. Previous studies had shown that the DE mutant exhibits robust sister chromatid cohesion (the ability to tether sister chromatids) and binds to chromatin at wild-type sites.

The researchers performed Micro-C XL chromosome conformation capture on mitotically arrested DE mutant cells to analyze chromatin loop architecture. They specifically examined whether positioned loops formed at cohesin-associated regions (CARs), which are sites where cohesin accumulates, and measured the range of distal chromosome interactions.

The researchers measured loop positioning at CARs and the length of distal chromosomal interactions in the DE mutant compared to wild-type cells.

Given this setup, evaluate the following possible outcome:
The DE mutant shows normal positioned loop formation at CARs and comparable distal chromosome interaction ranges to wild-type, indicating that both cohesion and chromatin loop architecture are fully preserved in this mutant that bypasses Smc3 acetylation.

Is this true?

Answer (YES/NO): NO